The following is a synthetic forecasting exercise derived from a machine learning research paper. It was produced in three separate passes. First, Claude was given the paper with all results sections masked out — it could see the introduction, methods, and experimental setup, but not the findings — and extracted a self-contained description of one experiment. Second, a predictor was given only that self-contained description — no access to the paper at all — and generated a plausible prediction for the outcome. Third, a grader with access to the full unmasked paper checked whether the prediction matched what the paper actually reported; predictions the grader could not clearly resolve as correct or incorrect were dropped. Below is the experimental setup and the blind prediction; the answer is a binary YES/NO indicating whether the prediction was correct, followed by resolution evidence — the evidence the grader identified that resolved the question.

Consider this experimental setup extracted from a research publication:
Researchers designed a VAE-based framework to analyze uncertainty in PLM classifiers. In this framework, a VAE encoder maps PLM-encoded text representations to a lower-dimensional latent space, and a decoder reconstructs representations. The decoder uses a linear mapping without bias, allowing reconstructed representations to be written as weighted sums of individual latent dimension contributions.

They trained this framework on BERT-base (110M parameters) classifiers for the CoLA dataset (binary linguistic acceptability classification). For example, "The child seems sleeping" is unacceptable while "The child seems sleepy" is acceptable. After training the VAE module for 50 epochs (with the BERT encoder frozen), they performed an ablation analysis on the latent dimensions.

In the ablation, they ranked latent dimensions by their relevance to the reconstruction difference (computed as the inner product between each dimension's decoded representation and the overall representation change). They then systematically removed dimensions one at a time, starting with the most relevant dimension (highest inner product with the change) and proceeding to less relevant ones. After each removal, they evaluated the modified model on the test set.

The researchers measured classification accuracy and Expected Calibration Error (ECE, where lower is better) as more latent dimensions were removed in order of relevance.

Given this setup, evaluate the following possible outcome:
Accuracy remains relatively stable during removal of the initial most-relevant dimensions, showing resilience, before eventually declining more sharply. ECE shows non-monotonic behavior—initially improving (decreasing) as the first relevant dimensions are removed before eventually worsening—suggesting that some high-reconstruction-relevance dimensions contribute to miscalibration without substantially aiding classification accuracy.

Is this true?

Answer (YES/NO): NO